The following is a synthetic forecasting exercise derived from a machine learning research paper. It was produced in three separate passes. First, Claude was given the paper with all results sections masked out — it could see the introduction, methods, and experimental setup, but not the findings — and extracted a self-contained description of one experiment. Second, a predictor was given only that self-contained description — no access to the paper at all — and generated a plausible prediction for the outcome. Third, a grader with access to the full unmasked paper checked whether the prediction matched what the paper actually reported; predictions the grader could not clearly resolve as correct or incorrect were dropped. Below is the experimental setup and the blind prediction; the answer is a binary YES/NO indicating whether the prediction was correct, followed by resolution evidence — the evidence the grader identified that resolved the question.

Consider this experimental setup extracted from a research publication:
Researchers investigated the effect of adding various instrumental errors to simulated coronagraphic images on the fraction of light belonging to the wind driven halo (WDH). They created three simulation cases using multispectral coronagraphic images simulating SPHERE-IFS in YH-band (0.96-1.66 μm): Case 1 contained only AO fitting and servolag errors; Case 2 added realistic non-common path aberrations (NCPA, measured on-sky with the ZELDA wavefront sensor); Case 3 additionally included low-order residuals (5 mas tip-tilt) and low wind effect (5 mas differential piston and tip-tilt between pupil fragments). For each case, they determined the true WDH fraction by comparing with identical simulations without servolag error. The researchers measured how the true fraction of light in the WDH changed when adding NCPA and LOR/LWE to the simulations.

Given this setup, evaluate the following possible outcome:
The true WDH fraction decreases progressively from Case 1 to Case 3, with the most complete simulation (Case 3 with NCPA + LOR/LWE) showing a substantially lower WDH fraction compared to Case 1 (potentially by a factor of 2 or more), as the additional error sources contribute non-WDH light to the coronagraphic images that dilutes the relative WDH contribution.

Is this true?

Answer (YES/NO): NO